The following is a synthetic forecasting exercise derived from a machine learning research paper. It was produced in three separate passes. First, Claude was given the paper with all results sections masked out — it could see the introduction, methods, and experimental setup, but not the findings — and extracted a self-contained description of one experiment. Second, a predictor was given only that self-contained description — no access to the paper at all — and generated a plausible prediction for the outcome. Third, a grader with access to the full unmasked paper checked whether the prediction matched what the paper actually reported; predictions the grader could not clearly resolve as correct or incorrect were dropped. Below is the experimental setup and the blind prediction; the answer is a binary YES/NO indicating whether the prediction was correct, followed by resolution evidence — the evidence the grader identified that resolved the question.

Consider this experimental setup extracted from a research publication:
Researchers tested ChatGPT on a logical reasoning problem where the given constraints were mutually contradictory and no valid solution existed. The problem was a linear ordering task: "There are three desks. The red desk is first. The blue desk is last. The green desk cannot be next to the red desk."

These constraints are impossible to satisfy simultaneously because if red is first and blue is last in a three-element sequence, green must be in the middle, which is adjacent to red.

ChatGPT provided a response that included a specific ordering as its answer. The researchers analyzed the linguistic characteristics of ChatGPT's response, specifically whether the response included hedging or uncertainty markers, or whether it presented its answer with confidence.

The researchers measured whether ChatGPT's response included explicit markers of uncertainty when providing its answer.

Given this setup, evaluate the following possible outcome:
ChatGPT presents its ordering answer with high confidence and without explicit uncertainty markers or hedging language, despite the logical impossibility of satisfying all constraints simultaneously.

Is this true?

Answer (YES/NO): YES